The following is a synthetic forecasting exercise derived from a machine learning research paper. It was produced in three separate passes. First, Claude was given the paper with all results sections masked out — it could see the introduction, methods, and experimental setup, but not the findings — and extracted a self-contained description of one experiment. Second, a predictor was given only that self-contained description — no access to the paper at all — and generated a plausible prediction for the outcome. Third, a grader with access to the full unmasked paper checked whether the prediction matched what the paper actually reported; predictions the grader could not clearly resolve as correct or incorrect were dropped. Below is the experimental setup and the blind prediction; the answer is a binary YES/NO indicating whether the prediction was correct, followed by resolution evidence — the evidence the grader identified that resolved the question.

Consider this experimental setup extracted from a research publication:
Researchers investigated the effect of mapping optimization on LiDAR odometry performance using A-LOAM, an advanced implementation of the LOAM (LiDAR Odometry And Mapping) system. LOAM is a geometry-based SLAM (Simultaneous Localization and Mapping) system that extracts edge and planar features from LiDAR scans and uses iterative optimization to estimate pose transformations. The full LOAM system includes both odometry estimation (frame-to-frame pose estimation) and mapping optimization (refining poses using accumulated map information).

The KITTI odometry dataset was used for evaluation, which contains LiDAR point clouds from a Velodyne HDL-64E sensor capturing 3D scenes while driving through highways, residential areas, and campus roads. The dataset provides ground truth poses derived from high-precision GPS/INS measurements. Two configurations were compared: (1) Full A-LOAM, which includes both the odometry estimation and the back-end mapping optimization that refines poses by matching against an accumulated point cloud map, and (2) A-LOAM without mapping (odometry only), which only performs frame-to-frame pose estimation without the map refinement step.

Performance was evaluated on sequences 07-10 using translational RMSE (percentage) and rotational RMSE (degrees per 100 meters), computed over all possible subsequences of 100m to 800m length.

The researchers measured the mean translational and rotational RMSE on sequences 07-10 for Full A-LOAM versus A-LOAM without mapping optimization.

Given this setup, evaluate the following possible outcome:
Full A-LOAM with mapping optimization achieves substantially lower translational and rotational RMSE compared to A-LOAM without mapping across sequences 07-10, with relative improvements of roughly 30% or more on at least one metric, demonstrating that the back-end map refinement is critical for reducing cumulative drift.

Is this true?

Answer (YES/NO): YES